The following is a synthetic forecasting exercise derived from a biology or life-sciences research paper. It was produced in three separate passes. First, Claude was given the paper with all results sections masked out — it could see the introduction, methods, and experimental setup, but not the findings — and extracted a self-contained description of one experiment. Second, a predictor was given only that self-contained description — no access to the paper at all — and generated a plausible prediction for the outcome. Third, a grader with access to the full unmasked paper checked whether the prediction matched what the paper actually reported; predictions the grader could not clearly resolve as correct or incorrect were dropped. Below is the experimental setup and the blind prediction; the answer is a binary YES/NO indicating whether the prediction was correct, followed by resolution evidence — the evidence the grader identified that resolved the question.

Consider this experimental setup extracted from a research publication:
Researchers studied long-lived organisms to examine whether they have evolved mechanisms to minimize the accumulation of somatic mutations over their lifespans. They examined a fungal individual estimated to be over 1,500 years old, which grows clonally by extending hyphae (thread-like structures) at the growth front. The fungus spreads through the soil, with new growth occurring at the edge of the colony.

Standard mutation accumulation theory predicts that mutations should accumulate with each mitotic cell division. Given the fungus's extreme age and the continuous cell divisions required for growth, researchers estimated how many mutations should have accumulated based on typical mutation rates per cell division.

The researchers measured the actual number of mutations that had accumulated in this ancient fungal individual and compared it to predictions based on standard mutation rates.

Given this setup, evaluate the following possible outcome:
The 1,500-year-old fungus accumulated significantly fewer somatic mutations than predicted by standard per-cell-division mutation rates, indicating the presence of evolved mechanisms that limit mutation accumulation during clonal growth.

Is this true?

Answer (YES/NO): YES